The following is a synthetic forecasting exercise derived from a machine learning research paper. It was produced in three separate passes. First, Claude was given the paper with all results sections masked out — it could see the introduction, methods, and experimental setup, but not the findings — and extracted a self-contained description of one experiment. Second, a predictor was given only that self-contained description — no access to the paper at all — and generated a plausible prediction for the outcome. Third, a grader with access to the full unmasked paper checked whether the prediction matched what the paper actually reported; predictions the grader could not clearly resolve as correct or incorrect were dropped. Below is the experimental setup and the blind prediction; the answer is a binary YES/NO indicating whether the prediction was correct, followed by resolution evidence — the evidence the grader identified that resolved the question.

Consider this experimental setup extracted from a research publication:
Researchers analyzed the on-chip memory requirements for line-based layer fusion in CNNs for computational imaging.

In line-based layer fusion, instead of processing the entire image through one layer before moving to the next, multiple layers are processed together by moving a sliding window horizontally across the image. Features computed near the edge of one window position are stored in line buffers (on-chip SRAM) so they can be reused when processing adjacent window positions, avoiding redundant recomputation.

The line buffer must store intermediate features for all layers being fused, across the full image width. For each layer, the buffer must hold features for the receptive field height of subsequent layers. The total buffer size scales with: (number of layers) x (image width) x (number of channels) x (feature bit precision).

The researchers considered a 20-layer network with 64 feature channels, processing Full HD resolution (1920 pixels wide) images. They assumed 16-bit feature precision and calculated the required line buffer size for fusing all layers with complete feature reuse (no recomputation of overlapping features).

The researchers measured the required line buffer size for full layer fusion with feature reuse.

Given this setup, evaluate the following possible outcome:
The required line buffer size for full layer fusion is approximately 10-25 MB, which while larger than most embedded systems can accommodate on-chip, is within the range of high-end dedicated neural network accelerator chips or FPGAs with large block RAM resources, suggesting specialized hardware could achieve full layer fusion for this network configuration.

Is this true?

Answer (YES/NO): NO